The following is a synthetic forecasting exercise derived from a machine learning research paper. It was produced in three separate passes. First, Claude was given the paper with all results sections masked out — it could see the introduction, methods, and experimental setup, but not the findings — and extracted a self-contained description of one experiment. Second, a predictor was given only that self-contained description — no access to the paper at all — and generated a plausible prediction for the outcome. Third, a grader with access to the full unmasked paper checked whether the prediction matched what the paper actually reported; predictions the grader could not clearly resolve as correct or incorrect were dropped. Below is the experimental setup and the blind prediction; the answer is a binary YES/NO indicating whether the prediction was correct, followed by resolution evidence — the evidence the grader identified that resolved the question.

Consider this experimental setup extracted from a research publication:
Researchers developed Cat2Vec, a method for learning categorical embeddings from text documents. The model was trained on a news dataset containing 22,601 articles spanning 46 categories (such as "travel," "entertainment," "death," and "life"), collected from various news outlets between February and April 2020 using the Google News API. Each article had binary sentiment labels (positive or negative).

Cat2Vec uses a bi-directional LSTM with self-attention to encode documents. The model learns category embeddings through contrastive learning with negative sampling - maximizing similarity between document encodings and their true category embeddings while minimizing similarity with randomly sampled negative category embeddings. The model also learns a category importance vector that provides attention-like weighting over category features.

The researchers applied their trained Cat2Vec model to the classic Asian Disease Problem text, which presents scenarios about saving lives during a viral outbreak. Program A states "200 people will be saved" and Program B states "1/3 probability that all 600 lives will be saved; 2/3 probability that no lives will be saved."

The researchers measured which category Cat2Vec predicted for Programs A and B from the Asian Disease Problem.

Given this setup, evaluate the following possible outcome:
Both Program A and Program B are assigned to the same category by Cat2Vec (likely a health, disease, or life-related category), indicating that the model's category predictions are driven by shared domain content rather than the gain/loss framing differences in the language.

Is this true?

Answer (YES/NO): YES